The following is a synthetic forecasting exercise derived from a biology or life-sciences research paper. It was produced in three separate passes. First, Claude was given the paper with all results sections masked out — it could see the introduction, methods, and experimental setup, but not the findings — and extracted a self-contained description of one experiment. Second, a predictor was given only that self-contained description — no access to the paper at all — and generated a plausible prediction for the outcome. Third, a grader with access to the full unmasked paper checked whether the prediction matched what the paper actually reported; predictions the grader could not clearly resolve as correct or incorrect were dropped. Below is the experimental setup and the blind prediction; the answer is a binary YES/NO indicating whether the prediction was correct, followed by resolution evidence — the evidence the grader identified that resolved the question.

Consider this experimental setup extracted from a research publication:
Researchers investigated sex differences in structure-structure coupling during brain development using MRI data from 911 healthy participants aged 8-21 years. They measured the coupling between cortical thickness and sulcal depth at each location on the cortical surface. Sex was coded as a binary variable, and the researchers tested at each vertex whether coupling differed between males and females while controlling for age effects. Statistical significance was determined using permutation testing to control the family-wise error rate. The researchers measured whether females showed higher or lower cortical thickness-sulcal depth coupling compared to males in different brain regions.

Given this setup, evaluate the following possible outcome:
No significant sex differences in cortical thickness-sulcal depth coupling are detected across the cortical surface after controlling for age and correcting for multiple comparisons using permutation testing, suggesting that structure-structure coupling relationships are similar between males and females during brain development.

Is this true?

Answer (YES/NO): NO